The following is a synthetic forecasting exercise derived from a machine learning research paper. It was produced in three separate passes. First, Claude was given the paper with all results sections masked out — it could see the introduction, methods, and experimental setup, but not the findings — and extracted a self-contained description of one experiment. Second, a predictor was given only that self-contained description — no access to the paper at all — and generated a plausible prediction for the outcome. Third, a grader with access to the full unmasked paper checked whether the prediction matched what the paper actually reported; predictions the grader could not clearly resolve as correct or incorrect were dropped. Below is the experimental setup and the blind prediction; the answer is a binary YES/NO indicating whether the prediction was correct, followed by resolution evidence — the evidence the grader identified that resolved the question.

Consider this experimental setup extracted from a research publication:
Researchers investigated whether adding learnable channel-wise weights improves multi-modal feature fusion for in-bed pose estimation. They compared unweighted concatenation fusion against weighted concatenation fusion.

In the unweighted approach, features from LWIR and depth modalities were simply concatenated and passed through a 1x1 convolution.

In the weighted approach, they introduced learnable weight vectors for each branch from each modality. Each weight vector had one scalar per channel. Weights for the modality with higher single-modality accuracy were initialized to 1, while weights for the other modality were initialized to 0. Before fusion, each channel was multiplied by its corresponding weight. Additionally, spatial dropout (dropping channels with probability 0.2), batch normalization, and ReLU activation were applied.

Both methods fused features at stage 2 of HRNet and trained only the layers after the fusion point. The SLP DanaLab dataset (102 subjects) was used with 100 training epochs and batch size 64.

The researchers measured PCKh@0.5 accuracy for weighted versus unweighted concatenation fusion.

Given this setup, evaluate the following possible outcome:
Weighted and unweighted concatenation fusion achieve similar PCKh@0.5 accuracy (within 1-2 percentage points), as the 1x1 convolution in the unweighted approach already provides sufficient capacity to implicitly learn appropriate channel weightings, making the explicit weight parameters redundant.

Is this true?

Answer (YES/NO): NO